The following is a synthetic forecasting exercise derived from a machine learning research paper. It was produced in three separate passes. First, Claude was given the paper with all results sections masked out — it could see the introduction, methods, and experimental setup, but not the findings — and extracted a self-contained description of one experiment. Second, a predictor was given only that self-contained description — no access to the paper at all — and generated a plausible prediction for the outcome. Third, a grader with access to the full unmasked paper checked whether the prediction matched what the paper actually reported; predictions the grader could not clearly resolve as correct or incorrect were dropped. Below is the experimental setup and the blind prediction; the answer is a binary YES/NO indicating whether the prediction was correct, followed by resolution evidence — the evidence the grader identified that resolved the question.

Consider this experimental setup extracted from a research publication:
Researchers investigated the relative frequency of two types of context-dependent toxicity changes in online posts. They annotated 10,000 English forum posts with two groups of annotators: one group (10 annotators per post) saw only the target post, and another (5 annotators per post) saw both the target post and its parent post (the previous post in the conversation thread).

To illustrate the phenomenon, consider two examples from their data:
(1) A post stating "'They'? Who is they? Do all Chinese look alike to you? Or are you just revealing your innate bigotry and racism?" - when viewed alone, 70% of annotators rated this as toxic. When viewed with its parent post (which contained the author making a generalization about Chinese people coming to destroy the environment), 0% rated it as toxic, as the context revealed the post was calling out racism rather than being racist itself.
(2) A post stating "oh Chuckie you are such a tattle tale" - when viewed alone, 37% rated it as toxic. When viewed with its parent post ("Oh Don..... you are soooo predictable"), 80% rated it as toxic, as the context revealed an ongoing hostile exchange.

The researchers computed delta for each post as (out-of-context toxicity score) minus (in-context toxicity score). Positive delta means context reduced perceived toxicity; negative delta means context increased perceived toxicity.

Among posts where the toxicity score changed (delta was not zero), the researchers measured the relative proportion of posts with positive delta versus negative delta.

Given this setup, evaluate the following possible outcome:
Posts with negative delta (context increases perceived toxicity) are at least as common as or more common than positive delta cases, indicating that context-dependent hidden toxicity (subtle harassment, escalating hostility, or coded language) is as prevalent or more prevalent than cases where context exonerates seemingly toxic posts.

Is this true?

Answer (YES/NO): NO